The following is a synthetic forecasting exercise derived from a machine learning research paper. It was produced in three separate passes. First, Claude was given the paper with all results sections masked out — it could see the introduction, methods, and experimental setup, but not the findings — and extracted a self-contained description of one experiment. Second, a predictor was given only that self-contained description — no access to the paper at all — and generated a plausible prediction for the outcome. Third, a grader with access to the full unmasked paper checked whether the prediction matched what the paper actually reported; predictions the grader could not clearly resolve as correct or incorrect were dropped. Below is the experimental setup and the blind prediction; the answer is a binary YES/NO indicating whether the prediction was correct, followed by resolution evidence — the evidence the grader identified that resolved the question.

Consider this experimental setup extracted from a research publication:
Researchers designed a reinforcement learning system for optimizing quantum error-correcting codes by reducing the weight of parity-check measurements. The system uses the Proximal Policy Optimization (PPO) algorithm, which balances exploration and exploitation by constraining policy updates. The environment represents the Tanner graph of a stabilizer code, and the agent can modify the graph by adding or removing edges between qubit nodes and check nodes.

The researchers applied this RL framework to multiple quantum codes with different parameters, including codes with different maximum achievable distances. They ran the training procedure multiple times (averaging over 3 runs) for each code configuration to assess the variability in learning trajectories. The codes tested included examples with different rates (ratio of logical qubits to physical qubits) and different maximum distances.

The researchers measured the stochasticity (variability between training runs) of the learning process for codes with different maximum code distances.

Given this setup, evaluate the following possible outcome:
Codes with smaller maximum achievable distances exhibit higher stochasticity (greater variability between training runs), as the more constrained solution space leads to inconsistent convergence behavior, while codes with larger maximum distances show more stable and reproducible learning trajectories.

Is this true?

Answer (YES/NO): NO